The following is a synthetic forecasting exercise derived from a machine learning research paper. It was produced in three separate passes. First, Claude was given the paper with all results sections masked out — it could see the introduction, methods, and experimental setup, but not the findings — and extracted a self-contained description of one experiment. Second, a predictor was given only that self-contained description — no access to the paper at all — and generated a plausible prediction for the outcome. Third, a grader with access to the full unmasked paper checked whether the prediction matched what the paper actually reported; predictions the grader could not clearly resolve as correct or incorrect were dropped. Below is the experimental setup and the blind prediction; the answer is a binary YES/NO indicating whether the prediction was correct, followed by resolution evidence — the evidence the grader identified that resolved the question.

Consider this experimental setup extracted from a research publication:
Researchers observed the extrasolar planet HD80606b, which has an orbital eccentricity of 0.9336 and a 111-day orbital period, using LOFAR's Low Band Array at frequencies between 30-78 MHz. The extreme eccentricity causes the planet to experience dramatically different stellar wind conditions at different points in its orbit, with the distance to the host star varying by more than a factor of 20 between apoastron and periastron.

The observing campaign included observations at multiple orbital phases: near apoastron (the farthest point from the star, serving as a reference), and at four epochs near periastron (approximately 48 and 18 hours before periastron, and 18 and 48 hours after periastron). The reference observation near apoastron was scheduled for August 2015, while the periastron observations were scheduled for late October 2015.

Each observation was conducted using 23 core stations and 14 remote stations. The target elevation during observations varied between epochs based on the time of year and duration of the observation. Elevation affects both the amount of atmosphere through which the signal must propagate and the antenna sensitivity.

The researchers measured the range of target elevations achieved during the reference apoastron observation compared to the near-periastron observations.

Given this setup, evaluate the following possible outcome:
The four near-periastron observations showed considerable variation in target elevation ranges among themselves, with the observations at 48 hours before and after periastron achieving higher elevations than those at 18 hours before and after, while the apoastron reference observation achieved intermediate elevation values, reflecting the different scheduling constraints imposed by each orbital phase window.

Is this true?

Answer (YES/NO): NO